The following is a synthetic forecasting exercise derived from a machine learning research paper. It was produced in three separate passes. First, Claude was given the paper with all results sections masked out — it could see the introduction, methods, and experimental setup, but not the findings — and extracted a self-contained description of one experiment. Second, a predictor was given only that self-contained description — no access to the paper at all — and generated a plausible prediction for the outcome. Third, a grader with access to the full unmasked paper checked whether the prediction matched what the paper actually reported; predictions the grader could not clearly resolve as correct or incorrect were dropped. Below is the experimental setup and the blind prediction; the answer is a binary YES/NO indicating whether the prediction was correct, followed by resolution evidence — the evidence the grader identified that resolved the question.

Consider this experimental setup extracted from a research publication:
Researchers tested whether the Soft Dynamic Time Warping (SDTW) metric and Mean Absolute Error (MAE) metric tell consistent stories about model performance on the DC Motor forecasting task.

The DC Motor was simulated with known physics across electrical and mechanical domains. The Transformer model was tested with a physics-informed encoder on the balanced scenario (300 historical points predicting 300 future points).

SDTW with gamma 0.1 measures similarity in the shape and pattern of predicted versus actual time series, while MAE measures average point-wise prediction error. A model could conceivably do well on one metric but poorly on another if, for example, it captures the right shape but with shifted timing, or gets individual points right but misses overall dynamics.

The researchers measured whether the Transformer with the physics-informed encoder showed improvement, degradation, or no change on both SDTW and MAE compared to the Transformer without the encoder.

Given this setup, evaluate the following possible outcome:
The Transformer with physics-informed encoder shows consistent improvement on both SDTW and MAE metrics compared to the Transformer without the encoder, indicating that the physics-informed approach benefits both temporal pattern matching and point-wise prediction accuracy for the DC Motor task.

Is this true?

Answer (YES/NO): NO